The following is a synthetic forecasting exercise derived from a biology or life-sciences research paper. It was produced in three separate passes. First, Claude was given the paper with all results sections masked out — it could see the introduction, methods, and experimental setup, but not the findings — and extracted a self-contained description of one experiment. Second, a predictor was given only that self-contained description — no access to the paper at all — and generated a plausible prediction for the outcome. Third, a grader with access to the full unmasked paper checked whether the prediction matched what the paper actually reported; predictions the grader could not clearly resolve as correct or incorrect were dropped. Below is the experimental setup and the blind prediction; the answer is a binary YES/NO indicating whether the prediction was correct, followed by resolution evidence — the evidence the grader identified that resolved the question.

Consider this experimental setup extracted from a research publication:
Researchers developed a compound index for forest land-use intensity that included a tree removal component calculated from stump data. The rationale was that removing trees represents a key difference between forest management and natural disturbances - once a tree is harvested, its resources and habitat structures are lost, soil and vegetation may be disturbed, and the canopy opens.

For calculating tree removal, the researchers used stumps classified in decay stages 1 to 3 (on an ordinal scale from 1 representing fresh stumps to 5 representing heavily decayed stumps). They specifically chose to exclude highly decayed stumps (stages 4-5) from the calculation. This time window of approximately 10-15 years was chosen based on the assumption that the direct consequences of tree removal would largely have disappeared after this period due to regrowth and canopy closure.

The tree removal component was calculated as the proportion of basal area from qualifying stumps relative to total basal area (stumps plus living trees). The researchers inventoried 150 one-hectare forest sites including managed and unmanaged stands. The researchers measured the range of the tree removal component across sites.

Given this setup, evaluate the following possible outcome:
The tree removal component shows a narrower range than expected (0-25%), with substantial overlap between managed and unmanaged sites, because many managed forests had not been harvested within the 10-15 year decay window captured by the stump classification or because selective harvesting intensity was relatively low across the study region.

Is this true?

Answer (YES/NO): NO